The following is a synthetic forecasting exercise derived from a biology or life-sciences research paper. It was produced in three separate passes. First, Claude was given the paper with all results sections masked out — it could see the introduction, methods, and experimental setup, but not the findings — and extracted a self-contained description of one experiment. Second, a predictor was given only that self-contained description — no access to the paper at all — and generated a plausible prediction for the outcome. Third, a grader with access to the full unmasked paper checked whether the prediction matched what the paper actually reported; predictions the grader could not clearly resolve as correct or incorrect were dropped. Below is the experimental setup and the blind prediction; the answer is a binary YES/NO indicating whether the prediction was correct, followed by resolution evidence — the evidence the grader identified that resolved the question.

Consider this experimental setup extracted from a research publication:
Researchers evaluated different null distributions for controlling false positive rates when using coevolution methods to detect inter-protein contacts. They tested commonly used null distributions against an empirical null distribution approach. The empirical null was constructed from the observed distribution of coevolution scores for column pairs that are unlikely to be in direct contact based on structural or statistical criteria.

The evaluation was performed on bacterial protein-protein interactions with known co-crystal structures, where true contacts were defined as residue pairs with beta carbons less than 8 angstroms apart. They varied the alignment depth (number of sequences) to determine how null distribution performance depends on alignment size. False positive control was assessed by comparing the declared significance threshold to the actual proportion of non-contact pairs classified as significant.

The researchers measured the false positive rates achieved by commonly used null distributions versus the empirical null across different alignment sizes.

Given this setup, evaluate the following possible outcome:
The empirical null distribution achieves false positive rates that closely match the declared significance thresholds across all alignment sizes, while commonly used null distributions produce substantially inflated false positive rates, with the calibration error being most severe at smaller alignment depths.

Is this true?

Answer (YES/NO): NO